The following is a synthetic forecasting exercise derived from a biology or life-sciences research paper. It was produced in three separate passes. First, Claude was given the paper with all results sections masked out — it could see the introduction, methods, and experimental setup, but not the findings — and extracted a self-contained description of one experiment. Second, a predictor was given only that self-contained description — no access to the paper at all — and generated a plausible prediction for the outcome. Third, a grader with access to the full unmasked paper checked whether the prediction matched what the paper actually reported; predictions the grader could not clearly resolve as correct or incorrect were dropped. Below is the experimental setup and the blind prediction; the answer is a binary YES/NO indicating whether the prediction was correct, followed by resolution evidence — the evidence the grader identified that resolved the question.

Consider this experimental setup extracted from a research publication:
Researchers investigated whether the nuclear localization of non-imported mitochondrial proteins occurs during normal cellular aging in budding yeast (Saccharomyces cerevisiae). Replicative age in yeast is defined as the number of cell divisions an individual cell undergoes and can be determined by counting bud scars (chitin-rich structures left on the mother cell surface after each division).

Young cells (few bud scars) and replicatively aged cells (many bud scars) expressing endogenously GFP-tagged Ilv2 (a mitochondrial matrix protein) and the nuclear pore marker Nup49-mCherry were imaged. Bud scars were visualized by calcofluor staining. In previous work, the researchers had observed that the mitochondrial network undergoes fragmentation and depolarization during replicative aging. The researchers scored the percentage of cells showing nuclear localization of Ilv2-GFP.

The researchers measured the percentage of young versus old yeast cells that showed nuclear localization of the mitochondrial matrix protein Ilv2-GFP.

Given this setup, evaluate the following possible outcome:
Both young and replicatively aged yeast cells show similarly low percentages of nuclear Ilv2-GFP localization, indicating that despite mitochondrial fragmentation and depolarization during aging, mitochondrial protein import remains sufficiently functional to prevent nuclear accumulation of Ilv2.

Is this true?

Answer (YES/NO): NO